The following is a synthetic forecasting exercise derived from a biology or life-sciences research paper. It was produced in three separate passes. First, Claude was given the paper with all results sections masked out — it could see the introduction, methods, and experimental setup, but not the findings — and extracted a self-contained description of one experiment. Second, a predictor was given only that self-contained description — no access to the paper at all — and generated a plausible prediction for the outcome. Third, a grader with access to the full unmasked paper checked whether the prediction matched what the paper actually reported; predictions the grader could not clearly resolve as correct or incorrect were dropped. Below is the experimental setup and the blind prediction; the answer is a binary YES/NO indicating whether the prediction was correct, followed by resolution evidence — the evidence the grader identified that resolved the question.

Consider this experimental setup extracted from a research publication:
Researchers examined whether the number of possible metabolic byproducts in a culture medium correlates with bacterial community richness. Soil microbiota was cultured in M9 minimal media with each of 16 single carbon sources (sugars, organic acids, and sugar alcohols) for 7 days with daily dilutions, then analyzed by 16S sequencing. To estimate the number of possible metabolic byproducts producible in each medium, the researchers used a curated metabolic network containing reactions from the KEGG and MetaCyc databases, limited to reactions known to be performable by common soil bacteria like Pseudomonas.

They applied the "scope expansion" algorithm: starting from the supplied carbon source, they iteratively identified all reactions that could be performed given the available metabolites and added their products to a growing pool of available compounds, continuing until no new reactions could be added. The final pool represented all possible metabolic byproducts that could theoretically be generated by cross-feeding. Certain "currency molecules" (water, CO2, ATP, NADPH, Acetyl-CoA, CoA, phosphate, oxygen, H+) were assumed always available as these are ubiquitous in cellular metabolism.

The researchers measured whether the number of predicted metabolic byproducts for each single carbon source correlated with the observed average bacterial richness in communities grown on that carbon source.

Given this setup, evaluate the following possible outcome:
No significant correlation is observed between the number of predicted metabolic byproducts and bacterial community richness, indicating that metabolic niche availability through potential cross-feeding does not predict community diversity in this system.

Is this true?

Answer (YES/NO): NO